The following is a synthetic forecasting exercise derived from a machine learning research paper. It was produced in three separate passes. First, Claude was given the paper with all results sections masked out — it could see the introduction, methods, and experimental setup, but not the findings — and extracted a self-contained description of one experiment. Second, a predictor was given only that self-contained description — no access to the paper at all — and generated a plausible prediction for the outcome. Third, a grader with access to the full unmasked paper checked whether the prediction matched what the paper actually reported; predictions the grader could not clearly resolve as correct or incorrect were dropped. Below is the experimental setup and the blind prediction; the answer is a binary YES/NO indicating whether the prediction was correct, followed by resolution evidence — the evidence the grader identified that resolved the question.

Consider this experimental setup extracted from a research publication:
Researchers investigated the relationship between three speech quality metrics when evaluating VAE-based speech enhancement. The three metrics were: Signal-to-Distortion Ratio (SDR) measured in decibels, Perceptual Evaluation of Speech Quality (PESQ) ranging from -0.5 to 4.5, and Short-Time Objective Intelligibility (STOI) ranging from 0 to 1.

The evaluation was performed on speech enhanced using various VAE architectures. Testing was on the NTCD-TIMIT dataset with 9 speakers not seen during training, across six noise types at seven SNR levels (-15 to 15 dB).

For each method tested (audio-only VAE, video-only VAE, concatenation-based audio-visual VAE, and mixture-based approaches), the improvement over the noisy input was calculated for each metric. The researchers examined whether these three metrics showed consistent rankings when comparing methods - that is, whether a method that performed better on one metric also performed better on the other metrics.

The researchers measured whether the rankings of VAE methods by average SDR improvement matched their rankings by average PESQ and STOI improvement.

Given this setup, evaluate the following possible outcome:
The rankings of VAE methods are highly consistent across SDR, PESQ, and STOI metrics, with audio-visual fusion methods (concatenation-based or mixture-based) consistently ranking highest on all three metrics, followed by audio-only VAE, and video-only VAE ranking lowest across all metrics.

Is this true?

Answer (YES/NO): NO